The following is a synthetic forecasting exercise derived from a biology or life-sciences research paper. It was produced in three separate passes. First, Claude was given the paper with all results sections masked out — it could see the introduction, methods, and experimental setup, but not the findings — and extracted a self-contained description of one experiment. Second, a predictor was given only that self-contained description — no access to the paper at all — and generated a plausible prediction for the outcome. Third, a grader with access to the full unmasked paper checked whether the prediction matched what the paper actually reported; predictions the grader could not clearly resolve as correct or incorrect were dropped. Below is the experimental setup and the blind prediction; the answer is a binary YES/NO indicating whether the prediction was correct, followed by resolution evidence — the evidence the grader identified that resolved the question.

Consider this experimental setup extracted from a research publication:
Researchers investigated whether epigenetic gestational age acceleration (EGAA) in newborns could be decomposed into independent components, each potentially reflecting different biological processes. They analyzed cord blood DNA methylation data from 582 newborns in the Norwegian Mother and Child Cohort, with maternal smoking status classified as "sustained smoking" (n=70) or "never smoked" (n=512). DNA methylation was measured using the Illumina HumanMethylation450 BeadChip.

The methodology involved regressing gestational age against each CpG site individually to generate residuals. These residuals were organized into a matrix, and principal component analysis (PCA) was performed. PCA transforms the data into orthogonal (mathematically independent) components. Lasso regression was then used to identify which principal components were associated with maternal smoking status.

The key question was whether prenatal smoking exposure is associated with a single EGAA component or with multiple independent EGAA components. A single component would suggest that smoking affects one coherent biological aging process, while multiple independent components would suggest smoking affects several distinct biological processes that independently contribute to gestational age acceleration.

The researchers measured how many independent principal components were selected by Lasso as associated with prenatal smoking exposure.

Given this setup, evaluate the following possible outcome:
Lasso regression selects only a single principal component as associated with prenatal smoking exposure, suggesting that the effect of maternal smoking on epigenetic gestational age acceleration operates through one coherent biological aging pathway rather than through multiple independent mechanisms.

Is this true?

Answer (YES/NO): NO